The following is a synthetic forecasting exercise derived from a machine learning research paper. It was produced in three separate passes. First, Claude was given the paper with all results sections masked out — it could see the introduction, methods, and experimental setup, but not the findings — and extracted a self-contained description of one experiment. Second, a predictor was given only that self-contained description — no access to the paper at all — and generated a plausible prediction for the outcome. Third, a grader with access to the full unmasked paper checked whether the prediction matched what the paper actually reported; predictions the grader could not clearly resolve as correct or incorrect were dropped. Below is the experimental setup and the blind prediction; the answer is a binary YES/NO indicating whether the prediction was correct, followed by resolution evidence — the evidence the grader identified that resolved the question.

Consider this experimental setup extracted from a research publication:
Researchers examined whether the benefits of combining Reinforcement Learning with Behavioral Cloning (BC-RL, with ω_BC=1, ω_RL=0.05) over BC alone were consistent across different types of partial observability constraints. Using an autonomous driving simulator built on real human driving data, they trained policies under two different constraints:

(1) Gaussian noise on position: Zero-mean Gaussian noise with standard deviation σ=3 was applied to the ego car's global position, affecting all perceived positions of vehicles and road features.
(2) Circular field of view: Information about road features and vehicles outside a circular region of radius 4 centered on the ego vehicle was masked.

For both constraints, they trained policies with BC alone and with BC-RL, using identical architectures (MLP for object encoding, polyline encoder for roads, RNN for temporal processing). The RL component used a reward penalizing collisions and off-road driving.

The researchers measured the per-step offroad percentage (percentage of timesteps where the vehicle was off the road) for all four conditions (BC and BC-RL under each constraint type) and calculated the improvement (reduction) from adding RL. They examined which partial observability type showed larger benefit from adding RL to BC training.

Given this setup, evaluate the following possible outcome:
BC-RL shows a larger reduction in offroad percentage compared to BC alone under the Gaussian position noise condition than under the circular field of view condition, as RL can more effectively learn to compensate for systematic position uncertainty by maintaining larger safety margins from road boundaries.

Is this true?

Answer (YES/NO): NO